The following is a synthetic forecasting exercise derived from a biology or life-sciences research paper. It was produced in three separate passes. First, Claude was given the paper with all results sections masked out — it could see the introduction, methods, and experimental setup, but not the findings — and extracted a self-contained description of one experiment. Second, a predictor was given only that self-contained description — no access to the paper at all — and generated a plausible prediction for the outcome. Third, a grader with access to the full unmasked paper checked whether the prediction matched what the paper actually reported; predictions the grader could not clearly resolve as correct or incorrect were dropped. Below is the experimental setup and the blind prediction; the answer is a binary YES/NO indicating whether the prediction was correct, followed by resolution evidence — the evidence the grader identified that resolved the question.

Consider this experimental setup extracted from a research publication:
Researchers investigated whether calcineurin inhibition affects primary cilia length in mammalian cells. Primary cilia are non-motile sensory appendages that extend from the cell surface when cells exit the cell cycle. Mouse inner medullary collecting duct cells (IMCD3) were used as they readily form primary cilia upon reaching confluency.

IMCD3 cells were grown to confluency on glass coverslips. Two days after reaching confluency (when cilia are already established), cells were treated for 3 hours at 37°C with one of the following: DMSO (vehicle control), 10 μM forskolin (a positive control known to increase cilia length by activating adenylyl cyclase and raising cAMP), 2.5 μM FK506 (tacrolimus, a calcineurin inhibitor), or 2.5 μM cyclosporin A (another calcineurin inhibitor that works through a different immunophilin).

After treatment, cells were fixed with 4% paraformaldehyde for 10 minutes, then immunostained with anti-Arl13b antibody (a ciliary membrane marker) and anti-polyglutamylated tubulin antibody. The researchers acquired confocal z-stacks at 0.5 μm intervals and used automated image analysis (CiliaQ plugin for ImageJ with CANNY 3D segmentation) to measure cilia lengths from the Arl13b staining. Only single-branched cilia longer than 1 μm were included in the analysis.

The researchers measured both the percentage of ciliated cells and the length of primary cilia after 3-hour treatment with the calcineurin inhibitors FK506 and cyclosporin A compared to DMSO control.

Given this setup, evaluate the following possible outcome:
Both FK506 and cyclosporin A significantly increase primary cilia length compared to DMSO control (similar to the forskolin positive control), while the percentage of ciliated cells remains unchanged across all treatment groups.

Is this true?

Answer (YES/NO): YES